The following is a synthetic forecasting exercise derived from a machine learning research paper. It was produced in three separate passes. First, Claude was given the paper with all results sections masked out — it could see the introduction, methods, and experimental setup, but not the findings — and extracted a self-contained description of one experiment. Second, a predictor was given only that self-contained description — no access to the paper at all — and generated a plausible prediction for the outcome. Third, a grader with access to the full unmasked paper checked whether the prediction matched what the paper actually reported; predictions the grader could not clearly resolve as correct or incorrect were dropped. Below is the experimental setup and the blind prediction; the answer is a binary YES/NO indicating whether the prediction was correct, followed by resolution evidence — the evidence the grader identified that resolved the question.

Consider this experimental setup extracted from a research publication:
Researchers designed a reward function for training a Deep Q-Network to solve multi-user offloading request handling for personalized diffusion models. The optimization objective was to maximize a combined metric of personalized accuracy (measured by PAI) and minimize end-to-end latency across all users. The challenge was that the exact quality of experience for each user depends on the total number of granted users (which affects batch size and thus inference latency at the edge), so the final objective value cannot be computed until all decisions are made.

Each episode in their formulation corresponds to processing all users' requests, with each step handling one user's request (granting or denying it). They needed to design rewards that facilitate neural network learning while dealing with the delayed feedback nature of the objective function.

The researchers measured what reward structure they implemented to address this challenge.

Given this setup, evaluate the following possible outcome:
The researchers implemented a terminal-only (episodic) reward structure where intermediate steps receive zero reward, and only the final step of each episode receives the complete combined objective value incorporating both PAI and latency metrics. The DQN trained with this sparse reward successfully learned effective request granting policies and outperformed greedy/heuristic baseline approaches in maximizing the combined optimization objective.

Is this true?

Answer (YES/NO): NO